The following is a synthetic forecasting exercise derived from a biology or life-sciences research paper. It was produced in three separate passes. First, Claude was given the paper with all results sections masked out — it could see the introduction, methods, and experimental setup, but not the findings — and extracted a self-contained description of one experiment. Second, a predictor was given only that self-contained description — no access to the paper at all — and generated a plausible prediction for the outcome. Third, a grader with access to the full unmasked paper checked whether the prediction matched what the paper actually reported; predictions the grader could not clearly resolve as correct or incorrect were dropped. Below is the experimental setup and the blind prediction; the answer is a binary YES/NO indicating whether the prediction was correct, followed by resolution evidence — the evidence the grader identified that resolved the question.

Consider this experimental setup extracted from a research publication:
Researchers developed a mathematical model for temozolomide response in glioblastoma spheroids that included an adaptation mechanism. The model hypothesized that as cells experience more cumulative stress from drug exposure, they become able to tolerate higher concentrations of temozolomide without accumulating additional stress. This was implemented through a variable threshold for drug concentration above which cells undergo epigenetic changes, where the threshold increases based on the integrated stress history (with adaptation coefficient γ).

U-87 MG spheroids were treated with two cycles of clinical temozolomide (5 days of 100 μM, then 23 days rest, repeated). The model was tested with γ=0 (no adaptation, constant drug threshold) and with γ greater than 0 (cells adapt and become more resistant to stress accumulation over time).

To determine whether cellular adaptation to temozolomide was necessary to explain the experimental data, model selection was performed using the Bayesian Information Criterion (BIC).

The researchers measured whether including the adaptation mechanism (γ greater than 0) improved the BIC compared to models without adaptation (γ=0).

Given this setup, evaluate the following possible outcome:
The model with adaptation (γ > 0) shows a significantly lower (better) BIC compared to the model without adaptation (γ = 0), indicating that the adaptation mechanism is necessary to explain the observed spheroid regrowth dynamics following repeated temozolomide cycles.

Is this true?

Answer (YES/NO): YES